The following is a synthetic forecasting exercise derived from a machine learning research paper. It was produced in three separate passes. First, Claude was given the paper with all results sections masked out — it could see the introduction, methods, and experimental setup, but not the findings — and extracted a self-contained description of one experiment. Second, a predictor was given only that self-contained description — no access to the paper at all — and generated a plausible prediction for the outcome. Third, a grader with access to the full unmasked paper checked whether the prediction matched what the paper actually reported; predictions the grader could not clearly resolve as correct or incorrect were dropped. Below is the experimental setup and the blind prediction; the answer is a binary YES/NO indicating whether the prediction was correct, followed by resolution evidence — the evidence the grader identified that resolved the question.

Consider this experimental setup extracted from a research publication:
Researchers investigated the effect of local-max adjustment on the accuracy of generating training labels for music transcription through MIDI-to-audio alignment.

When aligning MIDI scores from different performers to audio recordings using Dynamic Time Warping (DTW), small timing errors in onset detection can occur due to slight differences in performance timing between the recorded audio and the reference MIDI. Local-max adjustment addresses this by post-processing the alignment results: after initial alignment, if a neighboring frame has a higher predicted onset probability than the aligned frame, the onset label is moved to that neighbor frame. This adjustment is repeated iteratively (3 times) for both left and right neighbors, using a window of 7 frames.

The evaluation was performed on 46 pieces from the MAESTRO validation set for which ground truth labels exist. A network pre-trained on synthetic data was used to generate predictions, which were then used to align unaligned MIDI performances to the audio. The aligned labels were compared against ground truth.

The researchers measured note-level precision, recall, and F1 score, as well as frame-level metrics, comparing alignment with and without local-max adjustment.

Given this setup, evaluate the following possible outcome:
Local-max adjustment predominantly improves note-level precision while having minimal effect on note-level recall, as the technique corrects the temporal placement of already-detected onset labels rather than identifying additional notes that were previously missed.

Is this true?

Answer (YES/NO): NO